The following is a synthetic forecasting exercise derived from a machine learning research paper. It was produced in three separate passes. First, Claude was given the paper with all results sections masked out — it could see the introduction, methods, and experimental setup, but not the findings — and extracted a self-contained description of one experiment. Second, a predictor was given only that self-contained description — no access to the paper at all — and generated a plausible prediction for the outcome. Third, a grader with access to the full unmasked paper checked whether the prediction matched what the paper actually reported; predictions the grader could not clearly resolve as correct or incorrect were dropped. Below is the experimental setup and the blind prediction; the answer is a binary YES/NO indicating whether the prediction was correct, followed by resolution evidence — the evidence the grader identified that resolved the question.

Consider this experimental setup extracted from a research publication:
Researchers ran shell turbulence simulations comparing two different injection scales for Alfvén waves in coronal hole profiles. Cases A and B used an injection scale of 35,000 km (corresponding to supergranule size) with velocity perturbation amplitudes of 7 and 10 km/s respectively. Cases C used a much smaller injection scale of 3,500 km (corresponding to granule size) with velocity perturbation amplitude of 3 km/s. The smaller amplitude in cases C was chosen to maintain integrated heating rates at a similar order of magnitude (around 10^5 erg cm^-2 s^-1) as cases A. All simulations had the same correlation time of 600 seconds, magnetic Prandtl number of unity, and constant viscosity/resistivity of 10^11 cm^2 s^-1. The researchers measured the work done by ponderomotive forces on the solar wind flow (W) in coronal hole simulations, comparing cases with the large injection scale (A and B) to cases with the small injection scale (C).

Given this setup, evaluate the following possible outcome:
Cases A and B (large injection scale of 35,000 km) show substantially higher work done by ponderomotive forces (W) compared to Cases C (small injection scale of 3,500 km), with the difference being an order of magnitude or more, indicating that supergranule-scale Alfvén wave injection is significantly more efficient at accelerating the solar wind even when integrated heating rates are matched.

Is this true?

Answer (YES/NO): NO